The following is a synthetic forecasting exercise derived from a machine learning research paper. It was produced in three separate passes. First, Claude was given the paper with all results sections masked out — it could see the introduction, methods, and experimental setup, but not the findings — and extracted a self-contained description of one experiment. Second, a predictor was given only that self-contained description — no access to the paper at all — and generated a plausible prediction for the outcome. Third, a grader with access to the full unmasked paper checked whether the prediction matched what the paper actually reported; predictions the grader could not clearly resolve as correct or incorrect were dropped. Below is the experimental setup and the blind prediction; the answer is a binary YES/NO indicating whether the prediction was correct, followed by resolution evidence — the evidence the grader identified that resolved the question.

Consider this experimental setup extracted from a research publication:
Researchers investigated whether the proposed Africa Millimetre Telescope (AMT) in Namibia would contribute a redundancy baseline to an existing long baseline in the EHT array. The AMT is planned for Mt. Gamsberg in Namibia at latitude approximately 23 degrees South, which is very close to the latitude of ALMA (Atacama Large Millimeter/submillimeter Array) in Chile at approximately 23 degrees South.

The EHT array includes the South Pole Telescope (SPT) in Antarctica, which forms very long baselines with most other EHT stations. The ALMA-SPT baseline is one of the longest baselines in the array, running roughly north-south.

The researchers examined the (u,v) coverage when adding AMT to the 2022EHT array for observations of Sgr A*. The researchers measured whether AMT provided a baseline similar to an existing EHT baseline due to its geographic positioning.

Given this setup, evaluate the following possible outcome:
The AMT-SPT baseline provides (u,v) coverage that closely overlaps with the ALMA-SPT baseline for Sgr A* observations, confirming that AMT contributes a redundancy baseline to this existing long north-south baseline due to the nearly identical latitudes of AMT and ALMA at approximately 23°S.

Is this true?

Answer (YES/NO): YES